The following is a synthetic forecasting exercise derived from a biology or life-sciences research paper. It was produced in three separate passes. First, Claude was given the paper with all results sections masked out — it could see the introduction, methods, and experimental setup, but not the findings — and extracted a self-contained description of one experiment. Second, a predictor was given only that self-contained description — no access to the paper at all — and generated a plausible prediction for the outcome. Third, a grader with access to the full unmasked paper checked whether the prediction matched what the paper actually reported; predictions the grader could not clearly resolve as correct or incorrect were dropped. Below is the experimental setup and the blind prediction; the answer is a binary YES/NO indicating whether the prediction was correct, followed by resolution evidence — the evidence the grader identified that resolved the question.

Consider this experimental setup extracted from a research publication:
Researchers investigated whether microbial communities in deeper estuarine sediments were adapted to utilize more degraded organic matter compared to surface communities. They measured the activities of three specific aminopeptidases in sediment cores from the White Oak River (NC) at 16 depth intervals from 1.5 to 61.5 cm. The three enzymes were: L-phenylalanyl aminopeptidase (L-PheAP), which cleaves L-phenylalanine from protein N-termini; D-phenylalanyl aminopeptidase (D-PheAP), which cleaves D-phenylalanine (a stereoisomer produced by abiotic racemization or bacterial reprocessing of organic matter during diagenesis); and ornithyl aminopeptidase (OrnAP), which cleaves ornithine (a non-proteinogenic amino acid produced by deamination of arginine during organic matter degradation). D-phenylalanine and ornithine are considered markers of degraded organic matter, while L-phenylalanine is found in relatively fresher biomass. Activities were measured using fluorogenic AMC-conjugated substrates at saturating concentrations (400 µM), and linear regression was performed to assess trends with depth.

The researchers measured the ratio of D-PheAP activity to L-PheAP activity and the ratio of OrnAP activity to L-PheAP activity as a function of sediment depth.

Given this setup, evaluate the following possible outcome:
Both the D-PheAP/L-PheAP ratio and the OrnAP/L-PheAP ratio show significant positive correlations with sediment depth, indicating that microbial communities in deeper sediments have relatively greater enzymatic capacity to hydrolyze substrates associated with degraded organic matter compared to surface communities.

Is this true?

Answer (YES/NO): YES